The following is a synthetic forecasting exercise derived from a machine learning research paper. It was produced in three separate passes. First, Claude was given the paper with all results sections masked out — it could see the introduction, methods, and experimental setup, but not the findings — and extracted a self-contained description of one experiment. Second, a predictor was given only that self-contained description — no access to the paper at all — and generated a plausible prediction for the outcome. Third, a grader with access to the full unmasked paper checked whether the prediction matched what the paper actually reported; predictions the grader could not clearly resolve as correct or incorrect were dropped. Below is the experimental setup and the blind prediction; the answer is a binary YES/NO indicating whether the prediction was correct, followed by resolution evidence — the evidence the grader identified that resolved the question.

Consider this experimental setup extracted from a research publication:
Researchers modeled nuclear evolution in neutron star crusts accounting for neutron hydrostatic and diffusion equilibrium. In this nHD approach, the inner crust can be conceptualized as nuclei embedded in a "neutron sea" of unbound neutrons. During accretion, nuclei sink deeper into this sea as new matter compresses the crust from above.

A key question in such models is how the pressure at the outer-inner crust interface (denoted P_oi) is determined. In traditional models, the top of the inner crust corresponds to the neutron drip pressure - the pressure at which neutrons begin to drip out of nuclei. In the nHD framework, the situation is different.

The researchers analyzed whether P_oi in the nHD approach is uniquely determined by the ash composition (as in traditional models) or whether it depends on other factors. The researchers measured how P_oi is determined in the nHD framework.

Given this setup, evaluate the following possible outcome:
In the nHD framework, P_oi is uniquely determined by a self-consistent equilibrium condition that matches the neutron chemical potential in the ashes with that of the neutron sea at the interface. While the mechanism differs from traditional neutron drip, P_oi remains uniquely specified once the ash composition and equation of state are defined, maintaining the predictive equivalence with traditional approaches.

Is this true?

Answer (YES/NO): NO